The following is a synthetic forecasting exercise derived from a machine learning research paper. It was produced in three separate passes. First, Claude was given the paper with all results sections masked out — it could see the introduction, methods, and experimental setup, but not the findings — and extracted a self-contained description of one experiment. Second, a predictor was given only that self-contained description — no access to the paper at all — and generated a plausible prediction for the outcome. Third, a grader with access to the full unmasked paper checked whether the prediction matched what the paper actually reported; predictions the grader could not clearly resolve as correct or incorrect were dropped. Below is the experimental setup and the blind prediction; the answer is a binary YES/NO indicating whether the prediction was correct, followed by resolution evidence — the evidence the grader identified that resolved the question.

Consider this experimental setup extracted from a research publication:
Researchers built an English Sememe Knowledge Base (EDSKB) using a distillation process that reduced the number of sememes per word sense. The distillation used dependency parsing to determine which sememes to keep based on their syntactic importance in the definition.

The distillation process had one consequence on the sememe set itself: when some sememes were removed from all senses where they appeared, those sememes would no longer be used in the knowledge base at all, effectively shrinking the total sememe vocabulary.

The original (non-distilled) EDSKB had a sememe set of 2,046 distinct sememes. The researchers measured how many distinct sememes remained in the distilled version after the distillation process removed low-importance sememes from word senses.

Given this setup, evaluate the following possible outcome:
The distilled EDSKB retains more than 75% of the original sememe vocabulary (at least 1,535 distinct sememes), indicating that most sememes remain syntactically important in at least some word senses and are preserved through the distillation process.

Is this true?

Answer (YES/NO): YES